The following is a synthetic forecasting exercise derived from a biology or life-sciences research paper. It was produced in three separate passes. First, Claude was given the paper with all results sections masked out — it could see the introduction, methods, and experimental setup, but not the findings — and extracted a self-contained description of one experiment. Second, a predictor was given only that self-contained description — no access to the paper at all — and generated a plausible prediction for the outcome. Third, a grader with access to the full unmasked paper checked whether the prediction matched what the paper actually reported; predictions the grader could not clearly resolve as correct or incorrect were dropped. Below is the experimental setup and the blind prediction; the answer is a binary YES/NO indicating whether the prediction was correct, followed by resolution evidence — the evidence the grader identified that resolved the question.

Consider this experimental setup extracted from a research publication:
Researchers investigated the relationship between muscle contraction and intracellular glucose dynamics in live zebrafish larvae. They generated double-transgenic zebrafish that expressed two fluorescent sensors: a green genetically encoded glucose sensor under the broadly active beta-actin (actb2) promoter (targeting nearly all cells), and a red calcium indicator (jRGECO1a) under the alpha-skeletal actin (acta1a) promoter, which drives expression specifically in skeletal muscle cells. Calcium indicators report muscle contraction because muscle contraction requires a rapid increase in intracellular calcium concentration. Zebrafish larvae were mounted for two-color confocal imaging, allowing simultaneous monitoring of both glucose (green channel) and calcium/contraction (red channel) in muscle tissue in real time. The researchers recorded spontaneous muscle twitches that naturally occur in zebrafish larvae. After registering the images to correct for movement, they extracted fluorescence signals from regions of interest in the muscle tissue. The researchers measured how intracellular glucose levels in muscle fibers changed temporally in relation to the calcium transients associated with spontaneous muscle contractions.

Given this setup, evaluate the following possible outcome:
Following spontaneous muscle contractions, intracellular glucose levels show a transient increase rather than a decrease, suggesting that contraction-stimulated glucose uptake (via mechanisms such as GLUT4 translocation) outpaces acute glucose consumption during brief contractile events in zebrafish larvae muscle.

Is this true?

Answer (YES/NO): YES